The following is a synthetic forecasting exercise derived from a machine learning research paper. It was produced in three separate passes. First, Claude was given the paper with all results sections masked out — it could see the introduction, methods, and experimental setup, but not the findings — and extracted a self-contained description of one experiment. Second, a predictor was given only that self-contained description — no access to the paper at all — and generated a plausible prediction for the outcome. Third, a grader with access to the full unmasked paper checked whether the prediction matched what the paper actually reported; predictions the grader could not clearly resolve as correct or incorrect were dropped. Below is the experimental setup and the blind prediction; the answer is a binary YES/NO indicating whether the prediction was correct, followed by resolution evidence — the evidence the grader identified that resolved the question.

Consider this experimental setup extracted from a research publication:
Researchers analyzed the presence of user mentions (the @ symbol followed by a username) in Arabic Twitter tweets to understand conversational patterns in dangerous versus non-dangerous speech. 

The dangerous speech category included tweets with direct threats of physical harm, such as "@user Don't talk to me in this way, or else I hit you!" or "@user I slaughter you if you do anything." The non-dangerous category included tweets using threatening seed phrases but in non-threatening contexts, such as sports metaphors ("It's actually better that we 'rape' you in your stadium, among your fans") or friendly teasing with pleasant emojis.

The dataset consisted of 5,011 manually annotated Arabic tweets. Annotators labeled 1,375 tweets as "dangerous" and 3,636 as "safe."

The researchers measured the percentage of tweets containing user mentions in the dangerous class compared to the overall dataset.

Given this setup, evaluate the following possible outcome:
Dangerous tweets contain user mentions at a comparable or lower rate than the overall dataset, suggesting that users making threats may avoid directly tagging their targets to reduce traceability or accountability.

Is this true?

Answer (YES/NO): NO